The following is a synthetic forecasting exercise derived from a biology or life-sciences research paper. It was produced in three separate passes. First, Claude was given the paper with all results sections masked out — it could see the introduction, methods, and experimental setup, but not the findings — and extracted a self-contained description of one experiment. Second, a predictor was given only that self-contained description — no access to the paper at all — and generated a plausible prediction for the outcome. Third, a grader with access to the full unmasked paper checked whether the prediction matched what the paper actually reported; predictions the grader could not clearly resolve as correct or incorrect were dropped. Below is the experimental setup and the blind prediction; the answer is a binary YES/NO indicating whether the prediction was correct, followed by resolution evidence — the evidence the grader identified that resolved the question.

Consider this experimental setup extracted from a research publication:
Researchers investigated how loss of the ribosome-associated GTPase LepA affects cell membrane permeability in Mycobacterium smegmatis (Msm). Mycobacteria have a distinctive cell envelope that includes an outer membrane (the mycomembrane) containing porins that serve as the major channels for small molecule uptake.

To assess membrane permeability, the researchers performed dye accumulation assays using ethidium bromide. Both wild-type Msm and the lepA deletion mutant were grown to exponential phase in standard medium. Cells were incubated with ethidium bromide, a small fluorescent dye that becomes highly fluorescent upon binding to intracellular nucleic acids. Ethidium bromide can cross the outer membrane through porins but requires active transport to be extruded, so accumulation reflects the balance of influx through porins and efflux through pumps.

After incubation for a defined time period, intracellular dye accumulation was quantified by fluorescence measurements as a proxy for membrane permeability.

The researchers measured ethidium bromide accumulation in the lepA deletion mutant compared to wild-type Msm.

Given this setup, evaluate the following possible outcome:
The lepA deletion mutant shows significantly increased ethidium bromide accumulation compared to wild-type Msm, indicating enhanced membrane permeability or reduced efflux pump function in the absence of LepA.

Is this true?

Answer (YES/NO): NO